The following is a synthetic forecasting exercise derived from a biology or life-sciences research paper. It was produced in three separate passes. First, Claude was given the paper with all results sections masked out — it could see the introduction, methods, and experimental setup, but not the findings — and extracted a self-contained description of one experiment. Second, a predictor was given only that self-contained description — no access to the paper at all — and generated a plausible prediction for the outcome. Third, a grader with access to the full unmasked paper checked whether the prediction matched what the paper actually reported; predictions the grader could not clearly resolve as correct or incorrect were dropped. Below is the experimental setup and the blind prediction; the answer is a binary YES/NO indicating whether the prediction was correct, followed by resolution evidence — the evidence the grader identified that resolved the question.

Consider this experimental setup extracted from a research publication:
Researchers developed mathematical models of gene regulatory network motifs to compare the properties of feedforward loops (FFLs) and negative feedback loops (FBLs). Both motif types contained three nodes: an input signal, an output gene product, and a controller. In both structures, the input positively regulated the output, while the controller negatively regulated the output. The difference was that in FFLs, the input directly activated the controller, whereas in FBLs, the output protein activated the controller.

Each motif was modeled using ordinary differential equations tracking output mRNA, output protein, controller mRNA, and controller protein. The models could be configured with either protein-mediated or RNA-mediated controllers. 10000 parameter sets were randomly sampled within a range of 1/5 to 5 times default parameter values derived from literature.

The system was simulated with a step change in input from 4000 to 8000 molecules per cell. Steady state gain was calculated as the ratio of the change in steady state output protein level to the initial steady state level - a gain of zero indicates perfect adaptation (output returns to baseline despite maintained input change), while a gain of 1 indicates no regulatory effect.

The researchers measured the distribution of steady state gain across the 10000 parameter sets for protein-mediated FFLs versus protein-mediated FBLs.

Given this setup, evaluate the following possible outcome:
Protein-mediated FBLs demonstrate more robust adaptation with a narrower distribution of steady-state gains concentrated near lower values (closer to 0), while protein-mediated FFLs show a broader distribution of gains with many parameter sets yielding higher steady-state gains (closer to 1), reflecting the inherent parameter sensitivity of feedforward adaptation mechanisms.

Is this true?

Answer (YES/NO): NO